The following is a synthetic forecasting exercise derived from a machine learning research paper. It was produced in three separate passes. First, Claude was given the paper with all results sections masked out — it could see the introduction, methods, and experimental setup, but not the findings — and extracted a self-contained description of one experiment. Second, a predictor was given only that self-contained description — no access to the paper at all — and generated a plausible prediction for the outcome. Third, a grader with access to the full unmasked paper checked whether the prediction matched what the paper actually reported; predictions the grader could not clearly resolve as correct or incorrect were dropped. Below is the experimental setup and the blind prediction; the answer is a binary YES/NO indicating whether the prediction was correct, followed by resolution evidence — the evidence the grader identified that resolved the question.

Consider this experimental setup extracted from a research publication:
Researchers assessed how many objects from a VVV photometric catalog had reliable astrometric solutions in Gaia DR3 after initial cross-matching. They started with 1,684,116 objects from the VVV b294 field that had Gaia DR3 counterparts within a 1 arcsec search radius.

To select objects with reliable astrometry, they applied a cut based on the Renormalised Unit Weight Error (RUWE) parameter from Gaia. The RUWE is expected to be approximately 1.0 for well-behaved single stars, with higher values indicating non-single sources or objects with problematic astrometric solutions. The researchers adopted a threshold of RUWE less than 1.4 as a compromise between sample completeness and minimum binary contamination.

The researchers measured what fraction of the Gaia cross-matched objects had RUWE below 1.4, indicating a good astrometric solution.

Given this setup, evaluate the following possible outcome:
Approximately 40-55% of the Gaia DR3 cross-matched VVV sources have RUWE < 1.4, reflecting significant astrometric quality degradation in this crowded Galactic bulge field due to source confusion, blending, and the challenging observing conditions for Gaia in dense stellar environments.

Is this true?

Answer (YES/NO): YES